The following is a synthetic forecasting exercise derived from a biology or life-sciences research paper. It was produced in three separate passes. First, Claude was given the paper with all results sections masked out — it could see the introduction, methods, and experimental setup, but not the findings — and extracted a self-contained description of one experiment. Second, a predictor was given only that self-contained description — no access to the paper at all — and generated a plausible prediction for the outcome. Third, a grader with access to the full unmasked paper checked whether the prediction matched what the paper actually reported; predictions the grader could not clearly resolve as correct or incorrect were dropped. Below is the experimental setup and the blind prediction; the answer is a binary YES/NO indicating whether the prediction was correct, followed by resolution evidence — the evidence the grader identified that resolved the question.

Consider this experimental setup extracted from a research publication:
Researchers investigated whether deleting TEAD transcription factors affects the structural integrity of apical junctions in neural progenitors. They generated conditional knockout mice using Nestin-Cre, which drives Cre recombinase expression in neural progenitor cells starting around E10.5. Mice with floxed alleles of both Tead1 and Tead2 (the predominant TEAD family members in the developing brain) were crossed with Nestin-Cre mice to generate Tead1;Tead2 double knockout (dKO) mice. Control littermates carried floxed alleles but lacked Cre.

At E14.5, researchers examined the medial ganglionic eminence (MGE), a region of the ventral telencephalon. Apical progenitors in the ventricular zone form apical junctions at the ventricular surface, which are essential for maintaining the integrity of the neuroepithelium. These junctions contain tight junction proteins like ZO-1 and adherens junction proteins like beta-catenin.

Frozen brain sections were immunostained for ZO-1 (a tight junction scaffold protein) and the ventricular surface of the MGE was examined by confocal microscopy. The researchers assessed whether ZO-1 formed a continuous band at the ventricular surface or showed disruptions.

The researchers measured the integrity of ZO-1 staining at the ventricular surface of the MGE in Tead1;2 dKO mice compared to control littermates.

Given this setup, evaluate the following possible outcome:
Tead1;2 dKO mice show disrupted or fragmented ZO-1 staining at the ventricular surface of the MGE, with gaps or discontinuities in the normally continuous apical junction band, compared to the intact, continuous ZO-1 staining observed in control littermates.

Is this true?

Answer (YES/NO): YES